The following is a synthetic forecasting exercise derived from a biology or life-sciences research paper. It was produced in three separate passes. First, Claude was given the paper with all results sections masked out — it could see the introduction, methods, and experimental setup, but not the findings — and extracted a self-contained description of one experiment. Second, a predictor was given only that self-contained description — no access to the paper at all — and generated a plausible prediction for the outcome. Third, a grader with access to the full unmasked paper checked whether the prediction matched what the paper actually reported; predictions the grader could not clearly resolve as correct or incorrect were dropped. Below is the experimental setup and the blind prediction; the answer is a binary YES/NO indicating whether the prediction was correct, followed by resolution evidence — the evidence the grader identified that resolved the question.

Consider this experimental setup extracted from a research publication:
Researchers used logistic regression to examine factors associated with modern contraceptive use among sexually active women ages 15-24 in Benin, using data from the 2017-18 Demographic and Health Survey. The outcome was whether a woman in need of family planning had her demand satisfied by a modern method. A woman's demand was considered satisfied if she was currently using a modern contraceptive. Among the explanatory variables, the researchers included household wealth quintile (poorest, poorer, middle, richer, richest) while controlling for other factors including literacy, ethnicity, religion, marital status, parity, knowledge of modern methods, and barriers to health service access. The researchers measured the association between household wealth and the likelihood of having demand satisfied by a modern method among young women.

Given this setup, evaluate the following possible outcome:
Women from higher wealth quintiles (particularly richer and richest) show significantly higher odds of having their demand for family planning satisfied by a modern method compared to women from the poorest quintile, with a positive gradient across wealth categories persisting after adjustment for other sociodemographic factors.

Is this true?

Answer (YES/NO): NO